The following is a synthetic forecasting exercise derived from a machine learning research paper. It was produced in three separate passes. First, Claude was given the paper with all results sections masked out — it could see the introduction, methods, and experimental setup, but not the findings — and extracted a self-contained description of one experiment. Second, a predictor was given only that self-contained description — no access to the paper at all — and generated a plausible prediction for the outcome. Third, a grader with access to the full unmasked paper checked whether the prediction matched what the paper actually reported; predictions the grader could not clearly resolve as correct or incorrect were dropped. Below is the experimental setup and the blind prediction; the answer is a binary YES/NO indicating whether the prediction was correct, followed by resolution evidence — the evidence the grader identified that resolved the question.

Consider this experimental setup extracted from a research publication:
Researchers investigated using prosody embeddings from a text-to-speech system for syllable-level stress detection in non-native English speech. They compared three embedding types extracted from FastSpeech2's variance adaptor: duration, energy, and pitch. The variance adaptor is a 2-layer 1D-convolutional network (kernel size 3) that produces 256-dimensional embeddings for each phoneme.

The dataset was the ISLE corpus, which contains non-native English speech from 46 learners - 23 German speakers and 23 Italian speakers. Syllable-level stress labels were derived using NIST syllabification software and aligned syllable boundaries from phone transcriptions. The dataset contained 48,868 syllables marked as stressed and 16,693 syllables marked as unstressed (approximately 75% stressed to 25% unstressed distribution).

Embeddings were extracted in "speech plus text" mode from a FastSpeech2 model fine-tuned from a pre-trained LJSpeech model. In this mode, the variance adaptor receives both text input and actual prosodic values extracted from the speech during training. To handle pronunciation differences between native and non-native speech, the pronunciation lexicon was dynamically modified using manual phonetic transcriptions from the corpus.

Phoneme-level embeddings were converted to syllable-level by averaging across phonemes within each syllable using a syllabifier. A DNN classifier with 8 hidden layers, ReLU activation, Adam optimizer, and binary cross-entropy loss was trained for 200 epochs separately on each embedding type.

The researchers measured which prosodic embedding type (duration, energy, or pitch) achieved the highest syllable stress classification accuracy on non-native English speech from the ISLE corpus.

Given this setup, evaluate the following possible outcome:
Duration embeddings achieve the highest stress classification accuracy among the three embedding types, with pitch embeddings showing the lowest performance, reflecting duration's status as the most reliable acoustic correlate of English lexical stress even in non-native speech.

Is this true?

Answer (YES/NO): NO